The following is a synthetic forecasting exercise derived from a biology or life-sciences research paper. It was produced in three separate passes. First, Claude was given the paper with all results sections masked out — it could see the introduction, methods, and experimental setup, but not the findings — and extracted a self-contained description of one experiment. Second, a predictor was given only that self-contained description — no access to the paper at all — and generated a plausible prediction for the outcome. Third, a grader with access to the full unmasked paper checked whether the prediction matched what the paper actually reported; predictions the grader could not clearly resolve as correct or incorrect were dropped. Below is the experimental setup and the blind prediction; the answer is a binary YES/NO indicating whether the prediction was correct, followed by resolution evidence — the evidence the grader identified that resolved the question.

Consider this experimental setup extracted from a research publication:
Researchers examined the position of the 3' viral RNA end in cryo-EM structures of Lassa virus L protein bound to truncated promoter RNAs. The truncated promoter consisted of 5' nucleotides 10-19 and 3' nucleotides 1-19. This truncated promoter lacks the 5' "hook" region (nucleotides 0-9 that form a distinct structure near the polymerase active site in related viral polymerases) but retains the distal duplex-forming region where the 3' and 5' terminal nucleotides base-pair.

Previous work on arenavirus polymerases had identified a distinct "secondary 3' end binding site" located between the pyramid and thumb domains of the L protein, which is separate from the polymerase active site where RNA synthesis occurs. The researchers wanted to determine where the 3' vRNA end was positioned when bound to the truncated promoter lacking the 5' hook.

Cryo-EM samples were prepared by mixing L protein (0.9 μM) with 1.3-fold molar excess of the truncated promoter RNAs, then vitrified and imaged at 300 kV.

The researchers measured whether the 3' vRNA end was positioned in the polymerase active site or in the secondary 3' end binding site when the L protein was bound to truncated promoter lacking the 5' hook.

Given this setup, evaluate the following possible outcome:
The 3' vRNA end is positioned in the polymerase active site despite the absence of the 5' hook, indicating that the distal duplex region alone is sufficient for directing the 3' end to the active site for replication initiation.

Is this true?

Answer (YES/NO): YES